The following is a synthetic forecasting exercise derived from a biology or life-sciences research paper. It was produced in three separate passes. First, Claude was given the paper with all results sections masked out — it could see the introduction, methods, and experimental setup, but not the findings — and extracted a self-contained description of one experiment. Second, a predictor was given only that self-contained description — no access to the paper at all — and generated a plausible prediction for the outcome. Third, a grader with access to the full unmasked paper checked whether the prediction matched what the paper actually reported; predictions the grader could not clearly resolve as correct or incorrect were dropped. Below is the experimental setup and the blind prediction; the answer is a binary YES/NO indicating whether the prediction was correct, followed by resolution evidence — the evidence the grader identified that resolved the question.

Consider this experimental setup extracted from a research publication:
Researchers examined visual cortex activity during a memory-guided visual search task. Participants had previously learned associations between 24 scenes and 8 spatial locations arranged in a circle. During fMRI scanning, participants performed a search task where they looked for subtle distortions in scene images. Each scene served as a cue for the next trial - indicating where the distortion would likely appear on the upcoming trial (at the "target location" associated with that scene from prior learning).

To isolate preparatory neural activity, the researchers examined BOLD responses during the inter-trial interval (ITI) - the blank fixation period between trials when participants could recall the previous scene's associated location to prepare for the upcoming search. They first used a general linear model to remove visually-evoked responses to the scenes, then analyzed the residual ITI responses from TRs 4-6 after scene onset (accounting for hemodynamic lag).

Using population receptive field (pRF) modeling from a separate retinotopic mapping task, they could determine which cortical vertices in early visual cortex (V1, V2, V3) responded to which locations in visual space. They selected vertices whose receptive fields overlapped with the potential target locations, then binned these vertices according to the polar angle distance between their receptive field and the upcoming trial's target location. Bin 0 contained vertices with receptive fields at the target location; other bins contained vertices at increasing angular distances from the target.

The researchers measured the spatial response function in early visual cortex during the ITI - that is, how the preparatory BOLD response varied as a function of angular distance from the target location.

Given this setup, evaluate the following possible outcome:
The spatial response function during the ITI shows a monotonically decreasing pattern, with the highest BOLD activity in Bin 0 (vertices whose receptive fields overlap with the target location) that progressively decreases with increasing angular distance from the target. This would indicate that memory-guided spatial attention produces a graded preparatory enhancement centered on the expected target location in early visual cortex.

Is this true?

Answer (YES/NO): YES